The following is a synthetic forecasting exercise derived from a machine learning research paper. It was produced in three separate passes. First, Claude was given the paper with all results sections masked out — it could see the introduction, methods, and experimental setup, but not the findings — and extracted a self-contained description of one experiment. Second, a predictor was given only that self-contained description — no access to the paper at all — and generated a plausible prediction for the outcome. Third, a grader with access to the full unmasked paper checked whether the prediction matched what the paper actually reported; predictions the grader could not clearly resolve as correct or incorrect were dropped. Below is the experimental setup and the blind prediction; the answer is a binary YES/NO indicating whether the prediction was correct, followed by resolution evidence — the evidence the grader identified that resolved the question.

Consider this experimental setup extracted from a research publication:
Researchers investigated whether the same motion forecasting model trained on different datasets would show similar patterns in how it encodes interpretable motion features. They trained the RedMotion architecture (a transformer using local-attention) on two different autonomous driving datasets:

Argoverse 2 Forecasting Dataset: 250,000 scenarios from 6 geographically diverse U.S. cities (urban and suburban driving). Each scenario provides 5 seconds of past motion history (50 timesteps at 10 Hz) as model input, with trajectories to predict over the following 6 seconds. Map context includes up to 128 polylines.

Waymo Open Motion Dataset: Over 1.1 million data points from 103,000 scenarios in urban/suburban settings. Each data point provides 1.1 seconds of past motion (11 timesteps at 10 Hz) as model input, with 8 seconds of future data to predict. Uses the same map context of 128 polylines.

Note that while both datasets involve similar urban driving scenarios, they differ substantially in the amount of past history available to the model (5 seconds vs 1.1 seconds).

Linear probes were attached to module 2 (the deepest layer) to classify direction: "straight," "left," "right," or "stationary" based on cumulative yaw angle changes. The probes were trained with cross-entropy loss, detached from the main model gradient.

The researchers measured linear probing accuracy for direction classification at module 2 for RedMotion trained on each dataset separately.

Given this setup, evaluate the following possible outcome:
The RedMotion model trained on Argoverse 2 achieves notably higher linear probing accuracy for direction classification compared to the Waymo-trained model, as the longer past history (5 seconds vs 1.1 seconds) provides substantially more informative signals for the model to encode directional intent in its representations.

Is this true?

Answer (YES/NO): NO